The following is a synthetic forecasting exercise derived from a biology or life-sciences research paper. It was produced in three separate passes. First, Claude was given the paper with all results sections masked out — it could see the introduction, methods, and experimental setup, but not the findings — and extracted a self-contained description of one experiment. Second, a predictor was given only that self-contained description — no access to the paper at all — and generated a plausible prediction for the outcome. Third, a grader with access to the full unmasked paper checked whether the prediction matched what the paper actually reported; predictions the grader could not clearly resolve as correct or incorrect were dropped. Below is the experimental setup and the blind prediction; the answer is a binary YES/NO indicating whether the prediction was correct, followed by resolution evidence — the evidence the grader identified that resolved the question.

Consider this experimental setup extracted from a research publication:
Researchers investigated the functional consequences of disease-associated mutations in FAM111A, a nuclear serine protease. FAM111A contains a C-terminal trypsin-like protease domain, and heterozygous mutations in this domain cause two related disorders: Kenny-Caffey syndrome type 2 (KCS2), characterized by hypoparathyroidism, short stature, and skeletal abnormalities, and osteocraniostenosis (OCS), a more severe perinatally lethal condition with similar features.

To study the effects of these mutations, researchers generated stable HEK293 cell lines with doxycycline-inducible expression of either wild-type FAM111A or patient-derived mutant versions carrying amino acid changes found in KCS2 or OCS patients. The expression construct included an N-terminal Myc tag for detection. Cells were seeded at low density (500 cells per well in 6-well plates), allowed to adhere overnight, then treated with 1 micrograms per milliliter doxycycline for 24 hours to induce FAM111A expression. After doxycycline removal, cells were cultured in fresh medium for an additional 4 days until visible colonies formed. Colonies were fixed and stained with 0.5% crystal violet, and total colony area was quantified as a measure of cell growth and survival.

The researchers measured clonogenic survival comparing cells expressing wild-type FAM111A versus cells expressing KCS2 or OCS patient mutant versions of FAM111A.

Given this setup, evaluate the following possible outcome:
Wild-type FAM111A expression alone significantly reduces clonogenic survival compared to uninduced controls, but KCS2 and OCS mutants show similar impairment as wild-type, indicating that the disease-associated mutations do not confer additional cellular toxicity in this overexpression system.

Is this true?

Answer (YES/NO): NO